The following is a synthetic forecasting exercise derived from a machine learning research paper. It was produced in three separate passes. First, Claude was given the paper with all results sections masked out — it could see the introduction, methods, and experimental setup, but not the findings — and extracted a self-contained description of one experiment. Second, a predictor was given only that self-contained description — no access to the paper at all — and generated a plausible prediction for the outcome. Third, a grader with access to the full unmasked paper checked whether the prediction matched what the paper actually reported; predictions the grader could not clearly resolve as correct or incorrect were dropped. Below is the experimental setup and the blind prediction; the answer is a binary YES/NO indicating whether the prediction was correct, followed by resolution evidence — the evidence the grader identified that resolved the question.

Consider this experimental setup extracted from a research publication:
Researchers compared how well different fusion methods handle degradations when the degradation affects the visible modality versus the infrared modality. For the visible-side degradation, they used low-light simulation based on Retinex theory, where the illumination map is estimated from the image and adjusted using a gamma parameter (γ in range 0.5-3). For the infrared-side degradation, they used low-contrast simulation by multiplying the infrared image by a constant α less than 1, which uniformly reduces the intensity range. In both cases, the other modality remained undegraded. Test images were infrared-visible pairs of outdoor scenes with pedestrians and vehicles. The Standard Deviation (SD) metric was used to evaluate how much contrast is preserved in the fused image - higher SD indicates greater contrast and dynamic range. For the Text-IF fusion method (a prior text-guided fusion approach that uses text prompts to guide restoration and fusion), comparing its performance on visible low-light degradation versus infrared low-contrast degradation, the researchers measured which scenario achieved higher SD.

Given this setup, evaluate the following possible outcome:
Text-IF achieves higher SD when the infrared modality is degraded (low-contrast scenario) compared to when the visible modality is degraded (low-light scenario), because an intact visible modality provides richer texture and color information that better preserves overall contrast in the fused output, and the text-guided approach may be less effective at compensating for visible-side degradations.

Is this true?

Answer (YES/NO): NO